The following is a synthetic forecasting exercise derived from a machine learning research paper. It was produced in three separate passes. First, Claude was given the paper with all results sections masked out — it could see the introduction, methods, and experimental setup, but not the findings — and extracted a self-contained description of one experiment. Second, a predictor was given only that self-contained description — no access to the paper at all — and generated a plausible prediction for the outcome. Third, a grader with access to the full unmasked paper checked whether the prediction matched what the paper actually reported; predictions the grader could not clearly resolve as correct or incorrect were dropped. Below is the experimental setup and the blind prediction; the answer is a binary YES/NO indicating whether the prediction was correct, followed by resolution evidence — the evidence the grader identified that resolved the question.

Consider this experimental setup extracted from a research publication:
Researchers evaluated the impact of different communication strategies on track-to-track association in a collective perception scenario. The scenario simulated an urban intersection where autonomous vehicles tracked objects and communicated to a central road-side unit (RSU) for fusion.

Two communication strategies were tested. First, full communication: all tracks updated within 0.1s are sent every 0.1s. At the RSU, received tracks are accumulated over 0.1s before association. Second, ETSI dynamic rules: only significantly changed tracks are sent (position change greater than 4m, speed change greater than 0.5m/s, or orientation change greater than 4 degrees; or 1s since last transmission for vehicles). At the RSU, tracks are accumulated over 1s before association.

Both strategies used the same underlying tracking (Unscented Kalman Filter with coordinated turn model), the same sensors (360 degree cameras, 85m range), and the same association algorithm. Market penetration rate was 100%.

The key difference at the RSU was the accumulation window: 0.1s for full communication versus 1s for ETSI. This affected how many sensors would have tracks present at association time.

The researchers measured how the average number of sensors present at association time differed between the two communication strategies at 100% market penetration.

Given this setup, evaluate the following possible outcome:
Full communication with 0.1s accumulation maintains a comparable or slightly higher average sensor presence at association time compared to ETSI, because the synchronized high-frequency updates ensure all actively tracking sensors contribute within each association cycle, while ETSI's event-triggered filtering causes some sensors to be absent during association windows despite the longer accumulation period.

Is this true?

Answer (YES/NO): NO